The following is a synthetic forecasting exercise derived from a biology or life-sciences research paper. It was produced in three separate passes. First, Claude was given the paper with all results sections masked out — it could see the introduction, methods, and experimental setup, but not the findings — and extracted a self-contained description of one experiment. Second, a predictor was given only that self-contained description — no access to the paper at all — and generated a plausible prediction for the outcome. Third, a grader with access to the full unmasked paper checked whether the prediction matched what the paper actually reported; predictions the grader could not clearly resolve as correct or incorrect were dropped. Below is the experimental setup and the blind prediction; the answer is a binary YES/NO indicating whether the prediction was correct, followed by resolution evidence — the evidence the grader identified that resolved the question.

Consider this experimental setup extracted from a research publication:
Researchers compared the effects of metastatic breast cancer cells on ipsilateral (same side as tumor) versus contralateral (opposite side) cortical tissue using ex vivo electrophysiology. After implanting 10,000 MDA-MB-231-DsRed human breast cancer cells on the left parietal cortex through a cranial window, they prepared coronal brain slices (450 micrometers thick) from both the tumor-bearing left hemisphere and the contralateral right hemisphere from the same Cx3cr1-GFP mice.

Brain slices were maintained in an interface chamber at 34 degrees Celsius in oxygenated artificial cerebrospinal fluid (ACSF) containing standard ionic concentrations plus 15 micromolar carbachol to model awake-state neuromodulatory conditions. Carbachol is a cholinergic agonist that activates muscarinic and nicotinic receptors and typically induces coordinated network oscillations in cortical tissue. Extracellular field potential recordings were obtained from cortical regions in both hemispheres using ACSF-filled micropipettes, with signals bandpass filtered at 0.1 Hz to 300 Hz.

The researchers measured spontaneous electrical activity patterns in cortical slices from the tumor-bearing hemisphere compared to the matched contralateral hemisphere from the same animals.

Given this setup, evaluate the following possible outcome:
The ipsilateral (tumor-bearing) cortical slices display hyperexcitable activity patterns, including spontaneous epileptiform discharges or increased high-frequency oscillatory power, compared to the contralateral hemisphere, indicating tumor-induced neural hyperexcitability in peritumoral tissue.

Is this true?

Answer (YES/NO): YES